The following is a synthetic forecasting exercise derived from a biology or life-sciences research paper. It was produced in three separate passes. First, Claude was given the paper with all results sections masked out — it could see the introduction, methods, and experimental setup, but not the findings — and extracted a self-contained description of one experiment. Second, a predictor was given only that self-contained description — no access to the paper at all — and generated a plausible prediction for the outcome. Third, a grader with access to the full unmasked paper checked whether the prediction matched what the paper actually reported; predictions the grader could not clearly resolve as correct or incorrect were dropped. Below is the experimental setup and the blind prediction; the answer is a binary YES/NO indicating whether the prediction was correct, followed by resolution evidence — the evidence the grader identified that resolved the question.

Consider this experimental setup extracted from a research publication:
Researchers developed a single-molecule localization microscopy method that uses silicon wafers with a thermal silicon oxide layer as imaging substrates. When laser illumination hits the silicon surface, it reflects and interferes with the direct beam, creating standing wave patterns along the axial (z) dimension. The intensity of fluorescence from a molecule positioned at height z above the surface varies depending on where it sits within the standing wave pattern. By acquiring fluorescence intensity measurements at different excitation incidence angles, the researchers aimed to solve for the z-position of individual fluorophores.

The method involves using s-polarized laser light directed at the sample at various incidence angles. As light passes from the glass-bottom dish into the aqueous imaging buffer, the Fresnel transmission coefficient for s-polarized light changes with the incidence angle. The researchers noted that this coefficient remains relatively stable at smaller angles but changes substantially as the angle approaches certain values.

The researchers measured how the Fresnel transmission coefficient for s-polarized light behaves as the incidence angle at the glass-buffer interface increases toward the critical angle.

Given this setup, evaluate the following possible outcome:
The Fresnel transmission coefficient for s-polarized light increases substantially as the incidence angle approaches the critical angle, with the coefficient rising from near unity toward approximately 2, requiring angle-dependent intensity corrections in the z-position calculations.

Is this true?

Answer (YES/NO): YES